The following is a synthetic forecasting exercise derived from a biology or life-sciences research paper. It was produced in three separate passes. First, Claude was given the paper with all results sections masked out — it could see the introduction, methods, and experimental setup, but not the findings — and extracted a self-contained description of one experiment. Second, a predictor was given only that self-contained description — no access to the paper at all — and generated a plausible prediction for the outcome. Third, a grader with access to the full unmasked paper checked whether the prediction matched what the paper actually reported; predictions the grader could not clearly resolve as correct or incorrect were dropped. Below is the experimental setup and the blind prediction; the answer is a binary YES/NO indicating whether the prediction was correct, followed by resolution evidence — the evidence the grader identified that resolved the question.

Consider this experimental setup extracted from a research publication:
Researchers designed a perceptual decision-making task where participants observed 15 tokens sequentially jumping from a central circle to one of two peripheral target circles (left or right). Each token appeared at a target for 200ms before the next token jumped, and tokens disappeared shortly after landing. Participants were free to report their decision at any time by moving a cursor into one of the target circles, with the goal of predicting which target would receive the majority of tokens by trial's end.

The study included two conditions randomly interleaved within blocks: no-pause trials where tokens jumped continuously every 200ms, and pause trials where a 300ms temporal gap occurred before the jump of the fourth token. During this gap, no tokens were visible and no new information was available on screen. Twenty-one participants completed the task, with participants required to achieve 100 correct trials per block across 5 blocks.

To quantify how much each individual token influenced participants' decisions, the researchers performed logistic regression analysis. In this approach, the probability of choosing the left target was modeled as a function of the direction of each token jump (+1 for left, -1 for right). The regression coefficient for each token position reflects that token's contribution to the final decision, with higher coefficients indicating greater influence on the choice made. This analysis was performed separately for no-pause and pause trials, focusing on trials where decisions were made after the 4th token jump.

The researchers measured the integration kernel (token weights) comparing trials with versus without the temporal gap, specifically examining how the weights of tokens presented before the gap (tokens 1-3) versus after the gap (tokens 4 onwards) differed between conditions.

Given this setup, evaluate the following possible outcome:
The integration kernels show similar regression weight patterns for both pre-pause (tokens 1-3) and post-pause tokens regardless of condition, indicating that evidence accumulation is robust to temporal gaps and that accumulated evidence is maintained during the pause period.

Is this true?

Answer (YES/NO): NO